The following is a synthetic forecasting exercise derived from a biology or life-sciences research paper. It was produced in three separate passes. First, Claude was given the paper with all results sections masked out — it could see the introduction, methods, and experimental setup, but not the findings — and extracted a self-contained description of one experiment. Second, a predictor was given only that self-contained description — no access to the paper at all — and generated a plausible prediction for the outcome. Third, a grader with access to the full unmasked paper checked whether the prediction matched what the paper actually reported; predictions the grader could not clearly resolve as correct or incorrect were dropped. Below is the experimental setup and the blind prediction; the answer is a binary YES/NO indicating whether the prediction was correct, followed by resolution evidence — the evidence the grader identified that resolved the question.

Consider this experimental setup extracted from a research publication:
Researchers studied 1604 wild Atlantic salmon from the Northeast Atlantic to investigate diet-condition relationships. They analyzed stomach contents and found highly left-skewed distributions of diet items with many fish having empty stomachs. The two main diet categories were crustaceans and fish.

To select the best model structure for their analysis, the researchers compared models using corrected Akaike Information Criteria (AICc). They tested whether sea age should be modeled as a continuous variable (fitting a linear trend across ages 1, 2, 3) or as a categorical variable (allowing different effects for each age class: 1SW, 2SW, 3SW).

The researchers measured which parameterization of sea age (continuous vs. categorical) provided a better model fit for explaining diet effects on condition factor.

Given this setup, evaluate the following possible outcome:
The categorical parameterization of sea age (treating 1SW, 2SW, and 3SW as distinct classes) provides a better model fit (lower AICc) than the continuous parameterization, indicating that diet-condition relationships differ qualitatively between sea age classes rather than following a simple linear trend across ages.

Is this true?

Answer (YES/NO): NO